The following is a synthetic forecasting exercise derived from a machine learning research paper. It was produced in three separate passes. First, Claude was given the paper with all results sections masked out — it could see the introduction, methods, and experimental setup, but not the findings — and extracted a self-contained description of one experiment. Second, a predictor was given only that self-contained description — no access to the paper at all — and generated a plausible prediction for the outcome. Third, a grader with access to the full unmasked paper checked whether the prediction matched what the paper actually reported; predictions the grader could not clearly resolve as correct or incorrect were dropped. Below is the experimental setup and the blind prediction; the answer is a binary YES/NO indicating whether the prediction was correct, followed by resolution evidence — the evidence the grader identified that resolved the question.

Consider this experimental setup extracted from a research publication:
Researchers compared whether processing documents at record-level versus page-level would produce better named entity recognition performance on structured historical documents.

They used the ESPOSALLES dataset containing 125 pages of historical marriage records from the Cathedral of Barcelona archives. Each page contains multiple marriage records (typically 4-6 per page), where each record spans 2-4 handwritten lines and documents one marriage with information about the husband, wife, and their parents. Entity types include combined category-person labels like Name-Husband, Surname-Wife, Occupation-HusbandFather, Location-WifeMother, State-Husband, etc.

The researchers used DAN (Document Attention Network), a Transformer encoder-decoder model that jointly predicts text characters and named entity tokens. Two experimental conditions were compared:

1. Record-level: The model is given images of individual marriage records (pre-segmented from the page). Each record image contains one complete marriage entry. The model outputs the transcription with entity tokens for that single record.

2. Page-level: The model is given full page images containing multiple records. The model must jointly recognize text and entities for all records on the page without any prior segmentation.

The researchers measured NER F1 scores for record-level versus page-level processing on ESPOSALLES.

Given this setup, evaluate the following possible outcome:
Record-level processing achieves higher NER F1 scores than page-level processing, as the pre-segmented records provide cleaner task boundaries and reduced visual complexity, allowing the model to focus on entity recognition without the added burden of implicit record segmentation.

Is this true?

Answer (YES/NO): YES